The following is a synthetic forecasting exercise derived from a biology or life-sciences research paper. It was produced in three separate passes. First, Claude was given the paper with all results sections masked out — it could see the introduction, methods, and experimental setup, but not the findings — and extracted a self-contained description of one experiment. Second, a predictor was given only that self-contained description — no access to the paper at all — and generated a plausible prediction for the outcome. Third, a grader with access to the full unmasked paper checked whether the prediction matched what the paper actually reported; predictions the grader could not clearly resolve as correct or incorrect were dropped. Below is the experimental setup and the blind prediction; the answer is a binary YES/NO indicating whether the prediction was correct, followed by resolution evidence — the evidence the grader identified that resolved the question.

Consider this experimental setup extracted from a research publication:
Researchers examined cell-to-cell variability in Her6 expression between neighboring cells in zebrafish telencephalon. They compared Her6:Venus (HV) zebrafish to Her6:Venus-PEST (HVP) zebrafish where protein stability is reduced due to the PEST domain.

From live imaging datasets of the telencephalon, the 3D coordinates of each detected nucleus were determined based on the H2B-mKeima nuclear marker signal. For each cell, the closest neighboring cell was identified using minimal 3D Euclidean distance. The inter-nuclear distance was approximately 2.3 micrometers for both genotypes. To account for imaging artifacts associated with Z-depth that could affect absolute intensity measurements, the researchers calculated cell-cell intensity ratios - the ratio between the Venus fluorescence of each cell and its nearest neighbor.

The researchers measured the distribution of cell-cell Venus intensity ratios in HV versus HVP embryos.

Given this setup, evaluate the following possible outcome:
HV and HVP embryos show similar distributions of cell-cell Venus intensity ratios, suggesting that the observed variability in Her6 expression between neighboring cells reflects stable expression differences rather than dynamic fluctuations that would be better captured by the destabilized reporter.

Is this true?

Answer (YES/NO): NO